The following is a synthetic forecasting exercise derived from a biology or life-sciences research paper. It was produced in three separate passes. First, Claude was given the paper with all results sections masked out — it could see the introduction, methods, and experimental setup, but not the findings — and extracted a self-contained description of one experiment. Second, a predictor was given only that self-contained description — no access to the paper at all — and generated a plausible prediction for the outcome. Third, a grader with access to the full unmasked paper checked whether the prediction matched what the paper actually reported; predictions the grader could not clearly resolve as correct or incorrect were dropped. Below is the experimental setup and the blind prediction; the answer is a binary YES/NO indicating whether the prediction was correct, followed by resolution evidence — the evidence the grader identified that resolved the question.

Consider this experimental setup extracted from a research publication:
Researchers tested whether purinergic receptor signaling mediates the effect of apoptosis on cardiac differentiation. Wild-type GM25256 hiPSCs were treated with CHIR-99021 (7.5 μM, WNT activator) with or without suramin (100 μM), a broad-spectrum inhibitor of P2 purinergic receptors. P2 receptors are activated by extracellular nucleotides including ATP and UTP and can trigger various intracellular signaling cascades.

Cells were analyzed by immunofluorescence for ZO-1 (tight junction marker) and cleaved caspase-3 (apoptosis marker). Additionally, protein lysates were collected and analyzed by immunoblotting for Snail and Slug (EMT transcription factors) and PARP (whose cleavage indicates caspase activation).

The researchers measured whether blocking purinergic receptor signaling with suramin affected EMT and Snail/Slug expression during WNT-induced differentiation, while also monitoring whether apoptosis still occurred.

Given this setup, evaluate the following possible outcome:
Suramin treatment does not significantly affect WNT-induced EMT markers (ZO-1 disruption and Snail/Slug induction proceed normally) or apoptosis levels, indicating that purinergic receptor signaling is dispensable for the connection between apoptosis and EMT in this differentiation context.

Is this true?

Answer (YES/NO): NO